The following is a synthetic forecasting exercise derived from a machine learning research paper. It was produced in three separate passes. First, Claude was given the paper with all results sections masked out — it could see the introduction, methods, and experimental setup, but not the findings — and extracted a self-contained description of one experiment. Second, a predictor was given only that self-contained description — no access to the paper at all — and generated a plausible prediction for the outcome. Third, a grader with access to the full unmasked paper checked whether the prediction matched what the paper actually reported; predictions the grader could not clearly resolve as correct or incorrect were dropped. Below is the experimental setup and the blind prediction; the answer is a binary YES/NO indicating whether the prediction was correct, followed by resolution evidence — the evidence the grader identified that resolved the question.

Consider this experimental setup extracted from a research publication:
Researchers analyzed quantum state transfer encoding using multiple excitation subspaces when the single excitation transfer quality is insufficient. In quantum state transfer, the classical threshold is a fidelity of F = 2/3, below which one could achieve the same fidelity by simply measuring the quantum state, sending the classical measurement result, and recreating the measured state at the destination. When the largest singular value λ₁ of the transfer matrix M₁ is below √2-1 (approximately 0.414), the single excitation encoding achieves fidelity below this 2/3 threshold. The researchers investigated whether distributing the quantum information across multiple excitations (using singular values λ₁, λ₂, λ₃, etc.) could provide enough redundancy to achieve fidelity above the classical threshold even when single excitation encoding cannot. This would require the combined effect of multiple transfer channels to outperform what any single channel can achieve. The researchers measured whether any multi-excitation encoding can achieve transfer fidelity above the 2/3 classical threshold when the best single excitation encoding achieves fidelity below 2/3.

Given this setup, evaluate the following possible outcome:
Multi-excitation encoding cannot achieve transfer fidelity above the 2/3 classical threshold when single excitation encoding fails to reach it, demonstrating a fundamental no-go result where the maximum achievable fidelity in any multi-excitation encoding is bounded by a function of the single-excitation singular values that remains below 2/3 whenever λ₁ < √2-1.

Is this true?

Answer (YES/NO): YES